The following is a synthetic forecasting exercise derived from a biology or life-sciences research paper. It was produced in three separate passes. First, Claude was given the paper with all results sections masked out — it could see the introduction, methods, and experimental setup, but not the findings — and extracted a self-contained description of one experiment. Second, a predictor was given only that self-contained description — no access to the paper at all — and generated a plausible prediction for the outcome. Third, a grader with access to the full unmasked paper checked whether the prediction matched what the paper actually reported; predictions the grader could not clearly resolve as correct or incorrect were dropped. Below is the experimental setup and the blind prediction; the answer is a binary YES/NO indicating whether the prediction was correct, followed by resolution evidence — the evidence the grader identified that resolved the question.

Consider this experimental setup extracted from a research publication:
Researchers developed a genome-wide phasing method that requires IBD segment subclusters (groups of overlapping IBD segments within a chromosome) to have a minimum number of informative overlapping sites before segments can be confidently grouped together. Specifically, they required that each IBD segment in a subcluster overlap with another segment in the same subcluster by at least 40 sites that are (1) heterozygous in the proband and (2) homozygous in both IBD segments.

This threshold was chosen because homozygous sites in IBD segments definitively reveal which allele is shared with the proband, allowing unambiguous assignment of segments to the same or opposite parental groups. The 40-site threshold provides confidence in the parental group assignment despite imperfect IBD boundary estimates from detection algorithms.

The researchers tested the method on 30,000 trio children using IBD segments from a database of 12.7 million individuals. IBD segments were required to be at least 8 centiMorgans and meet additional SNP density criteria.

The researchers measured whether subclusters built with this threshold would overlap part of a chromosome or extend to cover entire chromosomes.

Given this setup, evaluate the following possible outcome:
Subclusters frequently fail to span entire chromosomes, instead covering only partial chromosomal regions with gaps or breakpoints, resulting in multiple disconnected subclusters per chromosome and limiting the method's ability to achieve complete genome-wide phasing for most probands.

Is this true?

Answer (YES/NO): NO